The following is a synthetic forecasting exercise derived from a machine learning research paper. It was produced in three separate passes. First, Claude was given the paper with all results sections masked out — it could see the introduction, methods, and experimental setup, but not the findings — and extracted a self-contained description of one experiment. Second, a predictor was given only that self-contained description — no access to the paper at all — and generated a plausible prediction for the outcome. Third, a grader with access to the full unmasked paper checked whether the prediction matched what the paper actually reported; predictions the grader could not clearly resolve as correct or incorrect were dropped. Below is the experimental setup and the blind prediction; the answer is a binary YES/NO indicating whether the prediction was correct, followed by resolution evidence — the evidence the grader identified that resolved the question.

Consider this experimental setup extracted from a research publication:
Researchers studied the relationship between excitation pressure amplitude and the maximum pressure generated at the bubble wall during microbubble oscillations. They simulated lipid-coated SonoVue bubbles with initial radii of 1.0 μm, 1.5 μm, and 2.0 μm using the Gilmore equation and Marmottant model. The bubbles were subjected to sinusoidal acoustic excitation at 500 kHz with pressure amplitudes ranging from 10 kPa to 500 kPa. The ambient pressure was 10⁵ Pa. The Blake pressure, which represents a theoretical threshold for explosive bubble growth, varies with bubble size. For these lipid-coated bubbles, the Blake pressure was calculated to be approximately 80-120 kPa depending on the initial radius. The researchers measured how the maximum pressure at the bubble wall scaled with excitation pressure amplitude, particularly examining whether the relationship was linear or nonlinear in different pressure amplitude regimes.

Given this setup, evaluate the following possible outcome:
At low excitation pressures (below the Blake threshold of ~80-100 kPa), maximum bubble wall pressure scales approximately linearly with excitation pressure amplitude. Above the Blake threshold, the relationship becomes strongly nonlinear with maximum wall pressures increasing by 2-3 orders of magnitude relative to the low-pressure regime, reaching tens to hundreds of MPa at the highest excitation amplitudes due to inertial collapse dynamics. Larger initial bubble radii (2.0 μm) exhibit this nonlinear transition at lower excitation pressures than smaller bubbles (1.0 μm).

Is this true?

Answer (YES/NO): YES